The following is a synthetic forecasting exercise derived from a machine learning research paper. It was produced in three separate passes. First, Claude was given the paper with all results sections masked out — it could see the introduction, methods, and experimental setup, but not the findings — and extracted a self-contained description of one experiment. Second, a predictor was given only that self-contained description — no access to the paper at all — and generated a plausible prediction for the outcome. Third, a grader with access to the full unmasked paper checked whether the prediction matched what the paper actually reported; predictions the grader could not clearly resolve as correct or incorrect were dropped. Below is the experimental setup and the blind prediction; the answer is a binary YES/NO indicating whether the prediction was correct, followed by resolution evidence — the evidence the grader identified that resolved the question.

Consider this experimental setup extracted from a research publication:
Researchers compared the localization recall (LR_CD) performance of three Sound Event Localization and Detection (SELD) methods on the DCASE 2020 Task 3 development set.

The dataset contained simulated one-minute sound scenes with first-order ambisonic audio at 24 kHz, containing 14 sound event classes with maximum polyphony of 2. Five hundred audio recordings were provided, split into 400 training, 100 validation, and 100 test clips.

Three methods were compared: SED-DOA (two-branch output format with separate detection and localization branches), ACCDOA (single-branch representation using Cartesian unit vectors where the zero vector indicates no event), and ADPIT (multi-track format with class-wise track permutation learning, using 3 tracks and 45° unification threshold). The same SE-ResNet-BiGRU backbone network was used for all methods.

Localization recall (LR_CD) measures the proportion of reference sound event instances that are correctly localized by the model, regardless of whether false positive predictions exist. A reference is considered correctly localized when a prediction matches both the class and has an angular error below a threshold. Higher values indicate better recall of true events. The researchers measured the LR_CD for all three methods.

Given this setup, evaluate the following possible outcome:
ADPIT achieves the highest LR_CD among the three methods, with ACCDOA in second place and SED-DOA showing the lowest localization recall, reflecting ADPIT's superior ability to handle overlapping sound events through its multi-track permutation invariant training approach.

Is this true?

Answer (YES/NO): YES